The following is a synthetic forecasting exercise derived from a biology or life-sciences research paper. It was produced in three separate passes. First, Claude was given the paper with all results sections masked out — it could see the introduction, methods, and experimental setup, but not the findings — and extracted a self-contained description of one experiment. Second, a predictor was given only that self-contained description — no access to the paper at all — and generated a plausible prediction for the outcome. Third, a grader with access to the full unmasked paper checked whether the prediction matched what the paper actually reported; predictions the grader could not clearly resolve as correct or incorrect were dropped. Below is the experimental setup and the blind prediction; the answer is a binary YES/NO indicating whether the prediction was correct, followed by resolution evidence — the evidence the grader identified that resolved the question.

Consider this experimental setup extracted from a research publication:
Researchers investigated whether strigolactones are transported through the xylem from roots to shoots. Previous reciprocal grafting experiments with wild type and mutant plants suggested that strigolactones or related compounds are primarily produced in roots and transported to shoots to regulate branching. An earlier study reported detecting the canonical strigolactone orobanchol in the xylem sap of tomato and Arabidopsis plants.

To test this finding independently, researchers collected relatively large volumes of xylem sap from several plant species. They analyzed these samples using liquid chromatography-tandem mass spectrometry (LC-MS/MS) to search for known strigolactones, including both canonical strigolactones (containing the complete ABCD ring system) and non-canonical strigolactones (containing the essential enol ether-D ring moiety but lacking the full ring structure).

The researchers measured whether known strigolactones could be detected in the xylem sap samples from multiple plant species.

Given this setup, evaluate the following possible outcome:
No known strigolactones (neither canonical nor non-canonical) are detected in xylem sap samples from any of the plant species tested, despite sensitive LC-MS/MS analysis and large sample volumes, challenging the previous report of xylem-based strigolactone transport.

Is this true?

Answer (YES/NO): YES